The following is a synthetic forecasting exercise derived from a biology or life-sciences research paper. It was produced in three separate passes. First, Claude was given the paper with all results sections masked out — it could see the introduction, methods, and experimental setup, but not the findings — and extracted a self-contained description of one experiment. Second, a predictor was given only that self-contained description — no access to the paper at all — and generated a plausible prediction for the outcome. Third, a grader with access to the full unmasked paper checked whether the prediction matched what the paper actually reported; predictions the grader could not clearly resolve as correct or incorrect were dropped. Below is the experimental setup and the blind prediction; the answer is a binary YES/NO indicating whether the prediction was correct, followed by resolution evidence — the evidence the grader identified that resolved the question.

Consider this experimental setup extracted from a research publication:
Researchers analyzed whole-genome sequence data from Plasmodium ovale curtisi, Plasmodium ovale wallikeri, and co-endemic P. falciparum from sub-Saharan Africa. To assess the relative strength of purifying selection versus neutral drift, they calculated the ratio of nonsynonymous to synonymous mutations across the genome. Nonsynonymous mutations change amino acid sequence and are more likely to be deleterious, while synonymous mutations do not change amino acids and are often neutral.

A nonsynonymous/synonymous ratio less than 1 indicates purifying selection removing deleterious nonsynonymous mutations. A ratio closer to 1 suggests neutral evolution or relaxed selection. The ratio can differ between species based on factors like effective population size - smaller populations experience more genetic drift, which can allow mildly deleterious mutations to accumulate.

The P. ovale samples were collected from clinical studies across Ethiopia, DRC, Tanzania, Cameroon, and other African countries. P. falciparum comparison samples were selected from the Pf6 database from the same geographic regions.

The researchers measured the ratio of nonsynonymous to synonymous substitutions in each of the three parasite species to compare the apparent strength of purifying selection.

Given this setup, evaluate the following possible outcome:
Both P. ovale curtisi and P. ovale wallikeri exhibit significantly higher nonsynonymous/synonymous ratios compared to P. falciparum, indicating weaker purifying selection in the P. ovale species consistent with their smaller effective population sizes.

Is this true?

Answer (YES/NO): NO